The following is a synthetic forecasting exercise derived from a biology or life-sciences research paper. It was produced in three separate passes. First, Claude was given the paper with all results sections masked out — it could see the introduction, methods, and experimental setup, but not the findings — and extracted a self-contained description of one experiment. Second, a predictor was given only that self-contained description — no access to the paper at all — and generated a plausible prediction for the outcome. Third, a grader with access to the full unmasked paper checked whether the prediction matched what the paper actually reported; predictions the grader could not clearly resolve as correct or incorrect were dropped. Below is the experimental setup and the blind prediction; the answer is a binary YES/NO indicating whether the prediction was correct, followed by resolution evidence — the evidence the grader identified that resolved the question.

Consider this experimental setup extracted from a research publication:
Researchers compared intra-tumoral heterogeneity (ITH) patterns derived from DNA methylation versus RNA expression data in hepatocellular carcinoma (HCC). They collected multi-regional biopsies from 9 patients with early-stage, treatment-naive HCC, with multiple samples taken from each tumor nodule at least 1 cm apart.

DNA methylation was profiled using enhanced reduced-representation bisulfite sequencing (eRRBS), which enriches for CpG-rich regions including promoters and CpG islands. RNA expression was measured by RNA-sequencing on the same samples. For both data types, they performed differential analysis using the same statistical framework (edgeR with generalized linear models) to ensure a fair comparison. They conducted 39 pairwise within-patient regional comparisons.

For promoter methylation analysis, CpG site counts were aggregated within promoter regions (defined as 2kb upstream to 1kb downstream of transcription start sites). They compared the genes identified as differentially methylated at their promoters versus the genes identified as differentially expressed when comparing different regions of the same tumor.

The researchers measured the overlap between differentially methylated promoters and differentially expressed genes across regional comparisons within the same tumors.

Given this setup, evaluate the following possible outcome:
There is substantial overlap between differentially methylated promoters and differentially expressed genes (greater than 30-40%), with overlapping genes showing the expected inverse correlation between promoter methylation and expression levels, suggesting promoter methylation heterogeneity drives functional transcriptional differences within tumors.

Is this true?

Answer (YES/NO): NO